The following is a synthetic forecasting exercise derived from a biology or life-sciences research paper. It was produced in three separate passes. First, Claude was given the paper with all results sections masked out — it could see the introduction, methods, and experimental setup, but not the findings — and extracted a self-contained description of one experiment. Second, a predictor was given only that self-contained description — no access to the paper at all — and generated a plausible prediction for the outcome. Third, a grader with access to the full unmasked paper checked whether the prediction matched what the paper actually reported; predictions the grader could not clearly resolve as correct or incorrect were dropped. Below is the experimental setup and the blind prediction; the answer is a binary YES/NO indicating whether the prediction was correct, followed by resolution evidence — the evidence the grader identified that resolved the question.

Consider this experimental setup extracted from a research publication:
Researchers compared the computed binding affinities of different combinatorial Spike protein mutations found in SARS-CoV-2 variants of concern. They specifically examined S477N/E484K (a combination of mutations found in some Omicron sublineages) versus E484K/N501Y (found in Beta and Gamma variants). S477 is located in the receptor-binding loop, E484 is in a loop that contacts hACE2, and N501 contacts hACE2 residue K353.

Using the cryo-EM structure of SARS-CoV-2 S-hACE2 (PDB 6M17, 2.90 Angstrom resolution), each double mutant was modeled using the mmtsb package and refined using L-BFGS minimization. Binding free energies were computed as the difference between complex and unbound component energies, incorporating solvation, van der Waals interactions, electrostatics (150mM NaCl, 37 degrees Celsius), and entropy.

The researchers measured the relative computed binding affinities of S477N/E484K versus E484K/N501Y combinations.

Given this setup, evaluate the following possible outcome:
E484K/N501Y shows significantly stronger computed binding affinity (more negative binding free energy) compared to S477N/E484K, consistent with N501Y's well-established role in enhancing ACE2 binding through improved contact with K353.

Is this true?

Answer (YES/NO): NO